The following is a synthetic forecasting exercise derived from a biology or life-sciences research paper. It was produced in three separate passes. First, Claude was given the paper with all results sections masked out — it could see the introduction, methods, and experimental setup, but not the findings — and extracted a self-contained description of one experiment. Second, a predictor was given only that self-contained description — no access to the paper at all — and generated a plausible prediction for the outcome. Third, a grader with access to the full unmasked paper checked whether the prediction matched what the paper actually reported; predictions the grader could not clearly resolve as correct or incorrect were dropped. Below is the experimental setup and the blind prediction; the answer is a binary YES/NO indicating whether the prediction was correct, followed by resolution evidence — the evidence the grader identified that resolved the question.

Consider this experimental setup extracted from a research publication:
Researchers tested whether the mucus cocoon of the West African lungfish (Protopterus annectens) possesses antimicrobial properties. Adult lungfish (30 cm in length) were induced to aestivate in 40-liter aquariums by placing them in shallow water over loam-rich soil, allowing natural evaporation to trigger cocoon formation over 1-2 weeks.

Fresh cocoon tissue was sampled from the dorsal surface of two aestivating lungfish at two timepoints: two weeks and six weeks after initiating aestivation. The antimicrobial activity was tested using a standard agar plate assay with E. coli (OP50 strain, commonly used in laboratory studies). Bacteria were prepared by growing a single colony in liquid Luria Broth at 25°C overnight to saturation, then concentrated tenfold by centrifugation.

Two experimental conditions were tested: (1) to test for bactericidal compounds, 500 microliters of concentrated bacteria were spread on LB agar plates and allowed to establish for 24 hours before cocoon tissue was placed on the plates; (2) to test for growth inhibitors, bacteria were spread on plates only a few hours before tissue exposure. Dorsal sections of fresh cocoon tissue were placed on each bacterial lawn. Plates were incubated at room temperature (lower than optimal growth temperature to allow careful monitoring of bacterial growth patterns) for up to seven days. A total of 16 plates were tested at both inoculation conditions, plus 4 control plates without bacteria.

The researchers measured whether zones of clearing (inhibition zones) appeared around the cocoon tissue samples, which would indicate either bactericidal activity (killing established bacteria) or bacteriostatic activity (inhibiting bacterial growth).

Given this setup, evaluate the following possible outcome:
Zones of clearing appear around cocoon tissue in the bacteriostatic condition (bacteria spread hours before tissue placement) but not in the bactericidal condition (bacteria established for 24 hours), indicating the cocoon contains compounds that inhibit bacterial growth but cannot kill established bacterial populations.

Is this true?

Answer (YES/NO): NO